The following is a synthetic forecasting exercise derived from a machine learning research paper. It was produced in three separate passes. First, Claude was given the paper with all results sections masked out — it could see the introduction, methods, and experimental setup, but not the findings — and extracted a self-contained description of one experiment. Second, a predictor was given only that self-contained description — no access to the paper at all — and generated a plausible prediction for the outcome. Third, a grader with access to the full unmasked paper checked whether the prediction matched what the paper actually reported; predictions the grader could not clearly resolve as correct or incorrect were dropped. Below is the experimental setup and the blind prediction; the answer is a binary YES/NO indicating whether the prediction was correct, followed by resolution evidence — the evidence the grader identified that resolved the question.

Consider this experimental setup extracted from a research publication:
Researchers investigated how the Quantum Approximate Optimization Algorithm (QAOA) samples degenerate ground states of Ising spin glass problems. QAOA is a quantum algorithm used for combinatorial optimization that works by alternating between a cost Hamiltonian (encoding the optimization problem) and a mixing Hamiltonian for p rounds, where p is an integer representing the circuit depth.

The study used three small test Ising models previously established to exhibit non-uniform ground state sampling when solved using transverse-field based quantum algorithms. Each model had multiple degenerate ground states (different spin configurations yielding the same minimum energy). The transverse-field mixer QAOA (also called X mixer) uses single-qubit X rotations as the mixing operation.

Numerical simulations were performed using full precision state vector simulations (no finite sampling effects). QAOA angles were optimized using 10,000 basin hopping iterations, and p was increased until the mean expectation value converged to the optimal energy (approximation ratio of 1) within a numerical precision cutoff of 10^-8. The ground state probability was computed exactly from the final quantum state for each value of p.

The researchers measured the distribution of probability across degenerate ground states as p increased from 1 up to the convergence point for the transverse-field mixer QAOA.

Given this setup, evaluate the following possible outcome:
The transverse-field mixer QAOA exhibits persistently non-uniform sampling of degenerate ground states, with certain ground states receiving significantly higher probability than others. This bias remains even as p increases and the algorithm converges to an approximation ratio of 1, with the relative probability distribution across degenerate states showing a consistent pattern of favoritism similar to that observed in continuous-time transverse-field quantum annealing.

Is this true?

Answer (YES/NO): YES